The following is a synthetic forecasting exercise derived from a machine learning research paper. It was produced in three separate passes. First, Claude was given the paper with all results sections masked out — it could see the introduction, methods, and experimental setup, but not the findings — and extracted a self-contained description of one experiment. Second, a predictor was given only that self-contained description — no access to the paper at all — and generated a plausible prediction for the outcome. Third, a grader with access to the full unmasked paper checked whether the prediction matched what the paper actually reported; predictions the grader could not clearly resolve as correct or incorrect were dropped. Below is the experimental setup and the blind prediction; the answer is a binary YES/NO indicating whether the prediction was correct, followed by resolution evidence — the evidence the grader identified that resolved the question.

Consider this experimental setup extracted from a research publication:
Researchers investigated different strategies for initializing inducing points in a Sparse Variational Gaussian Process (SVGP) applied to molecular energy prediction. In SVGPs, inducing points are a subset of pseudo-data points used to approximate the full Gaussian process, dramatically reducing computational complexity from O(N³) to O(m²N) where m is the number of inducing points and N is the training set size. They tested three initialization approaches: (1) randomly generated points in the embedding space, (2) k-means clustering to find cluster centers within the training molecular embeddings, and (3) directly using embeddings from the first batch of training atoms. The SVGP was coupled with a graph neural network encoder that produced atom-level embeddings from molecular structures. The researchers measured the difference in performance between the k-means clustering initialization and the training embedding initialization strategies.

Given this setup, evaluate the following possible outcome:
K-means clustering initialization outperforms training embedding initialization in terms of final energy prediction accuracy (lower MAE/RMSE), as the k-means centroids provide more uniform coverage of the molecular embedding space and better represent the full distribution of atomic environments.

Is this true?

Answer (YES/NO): NO